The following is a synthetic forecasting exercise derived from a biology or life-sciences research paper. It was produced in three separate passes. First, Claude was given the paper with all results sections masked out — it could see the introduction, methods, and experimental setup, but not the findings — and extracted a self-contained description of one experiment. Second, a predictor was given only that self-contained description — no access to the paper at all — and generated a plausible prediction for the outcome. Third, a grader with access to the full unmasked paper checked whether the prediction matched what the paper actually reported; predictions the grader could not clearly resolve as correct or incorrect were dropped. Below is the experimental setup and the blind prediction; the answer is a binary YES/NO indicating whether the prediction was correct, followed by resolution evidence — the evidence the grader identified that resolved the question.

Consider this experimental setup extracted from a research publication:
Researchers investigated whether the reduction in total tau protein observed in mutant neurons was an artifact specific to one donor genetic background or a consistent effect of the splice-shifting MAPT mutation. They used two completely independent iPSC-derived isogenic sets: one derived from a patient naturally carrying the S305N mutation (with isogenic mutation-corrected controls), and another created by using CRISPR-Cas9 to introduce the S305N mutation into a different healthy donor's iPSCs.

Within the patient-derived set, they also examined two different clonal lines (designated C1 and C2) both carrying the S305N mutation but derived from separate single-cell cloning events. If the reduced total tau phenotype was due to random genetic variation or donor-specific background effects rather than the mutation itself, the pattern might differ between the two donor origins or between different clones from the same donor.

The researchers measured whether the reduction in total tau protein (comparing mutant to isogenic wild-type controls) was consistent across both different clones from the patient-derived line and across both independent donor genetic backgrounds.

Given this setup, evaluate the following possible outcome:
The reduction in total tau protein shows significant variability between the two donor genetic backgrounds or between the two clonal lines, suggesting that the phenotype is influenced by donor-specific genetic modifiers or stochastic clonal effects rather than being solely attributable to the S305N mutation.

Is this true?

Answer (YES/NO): NO